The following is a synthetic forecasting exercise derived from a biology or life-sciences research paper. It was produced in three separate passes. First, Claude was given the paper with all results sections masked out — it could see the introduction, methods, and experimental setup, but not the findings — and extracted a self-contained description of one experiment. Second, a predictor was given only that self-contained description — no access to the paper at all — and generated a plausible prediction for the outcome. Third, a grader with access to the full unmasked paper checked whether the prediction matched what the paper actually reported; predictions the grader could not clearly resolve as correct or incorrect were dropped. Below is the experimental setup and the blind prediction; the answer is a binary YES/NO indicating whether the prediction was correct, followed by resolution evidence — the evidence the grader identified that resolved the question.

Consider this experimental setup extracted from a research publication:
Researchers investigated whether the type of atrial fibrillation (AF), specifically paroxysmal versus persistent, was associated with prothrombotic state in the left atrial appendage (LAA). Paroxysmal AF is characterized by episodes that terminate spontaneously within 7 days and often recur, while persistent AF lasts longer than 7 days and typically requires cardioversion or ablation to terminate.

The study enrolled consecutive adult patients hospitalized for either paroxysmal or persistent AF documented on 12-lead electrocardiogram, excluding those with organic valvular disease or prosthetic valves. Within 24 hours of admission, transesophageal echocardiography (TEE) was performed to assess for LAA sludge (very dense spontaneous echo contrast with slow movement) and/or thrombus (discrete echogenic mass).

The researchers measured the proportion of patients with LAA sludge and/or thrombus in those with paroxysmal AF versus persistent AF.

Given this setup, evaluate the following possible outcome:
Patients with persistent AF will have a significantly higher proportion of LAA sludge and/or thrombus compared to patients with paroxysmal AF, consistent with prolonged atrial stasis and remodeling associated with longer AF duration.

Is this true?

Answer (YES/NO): YES